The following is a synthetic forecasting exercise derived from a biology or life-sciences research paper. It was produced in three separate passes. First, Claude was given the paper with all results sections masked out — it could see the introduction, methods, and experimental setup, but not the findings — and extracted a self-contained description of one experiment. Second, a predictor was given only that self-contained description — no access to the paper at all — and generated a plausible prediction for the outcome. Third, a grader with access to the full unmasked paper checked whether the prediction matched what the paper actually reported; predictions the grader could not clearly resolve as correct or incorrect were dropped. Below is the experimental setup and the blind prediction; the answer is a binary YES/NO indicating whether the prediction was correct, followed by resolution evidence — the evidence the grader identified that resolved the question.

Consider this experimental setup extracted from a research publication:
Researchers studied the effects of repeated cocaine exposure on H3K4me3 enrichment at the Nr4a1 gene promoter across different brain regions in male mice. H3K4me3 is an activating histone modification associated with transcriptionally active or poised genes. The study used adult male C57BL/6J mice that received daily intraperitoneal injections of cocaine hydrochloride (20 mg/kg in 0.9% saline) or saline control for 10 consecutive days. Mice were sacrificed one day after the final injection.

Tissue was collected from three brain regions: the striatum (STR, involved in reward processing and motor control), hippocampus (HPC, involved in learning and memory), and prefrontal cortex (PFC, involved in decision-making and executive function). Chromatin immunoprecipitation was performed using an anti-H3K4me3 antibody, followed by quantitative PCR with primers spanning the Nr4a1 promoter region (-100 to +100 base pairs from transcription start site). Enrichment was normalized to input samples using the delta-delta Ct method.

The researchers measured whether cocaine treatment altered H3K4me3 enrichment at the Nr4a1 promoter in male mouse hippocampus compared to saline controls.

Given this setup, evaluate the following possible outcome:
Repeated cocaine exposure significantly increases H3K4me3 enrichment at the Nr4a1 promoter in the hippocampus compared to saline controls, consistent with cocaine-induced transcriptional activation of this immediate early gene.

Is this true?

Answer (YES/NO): NO